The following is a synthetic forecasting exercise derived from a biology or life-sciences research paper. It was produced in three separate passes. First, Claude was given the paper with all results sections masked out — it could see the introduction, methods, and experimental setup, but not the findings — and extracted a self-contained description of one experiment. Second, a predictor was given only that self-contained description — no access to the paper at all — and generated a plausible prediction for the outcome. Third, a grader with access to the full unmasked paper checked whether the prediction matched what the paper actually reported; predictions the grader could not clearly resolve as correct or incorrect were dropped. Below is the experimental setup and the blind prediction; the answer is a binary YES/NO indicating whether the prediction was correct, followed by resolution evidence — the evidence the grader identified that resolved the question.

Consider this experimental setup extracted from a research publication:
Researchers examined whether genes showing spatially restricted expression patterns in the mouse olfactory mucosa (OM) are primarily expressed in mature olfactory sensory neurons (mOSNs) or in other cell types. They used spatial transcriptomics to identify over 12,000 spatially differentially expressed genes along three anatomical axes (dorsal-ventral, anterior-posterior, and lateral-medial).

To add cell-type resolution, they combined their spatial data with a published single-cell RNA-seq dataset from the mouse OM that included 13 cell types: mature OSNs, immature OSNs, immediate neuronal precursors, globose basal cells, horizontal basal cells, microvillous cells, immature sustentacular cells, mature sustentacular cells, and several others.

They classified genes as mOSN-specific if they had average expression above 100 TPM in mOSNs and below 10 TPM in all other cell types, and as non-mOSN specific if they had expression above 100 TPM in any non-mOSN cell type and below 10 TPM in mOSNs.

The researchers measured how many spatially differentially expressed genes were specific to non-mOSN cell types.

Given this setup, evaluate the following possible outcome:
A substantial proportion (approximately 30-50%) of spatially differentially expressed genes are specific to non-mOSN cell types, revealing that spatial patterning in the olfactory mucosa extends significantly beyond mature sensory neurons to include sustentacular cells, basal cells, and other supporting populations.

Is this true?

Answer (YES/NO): NO